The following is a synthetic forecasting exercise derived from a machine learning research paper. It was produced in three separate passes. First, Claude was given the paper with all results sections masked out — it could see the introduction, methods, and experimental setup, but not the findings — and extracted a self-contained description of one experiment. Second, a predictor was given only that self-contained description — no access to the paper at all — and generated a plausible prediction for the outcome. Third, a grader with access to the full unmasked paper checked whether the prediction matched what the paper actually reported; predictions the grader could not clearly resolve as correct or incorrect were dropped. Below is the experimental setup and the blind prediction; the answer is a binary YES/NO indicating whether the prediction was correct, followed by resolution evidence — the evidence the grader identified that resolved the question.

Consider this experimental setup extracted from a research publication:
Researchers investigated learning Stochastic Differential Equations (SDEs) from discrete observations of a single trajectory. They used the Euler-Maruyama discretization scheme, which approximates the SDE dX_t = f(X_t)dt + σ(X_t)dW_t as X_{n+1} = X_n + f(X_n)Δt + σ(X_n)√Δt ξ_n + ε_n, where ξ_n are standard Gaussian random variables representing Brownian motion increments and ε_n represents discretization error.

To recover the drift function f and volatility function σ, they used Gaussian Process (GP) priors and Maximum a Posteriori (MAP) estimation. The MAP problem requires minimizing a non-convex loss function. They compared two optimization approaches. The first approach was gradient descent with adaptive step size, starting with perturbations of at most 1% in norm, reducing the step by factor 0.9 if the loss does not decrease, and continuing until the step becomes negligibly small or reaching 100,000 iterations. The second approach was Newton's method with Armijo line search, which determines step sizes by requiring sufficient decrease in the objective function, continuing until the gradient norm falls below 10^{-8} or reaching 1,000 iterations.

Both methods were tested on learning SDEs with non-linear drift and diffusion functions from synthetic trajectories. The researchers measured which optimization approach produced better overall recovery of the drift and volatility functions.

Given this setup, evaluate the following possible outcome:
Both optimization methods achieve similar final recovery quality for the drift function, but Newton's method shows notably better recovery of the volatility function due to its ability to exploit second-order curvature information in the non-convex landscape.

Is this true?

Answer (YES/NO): NO